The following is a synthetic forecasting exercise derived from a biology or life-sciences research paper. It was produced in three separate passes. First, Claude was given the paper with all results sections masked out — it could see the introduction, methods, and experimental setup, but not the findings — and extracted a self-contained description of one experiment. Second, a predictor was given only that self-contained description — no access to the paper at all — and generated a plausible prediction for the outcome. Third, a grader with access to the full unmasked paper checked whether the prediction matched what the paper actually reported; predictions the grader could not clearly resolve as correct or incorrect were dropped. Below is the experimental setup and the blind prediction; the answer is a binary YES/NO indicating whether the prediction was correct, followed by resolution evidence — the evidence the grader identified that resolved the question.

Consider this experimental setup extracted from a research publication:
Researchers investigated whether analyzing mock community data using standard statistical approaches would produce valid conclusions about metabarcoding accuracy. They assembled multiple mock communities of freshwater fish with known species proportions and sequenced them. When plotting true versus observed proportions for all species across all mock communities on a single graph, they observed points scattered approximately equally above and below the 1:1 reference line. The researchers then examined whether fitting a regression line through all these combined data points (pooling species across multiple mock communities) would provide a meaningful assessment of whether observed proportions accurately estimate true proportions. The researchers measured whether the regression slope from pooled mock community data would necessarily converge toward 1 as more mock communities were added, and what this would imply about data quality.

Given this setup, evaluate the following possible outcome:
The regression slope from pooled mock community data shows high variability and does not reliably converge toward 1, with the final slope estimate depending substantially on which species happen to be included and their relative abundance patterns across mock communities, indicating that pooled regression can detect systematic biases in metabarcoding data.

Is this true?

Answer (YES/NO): NO